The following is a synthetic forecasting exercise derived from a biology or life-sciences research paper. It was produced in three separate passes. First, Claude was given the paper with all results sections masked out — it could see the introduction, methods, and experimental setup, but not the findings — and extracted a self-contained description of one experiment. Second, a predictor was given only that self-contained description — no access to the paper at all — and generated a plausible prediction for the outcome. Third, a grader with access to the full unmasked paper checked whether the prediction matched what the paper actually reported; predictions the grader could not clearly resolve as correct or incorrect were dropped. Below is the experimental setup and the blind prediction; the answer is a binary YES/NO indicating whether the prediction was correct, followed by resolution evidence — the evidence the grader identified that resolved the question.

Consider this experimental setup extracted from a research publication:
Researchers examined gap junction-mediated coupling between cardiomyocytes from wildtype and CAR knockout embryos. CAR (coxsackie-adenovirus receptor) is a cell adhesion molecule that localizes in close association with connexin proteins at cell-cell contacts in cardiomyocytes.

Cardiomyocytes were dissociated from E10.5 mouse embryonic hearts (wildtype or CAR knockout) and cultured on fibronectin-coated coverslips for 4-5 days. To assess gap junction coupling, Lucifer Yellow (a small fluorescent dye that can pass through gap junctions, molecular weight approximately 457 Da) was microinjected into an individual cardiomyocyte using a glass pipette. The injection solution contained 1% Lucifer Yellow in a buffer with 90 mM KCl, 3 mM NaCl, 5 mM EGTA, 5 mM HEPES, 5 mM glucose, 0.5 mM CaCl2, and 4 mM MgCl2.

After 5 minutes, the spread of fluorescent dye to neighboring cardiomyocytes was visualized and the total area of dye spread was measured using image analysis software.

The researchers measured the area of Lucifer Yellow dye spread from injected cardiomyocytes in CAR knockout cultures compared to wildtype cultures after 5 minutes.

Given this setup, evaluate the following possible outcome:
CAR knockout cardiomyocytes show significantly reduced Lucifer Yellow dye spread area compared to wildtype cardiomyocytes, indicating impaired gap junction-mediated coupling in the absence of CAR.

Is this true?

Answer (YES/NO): NO